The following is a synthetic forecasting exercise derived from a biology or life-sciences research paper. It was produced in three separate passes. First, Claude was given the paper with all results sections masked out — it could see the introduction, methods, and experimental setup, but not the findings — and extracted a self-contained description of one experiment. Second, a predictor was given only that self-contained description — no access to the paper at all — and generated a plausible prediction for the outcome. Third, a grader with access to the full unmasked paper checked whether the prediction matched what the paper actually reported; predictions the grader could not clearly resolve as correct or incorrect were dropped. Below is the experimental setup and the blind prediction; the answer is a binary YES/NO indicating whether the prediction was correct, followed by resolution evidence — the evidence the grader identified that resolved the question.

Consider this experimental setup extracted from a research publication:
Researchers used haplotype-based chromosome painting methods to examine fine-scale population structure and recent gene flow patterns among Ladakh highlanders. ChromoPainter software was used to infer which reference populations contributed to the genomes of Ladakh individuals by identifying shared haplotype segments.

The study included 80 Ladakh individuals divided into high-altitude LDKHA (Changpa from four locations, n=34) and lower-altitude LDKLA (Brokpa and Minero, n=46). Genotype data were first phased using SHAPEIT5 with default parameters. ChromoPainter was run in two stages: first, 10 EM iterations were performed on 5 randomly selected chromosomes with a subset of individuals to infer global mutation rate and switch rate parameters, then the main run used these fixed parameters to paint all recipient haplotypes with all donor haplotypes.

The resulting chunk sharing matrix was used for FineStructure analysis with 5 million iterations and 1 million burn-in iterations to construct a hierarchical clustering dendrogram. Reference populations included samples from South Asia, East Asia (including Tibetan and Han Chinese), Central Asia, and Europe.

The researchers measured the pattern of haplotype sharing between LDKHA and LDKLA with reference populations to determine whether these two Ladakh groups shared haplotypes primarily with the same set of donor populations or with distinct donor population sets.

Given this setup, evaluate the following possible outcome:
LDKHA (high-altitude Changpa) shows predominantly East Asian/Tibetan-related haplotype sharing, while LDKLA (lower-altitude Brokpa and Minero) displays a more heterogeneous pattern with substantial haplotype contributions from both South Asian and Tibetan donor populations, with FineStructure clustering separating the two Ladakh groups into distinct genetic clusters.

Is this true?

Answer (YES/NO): NO